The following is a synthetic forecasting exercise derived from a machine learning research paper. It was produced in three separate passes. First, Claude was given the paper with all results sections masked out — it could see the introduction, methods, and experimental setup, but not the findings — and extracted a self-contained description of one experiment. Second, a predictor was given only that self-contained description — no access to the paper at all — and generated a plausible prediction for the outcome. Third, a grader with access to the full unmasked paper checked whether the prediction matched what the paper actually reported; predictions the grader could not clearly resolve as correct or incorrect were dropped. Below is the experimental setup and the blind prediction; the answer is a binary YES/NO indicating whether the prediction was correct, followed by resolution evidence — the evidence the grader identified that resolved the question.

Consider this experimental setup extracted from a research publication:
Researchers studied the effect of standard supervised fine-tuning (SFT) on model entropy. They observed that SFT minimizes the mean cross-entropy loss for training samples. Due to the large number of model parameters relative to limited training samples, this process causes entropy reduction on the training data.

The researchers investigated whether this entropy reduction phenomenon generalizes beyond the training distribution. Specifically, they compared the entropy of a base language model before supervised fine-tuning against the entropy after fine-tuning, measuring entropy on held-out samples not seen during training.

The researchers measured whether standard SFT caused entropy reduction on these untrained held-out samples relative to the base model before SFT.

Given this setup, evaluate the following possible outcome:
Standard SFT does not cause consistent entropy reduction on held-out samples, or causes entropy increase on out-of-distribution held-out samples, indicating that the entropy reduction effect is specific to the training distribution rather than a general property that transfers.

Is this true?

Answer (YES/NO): NO